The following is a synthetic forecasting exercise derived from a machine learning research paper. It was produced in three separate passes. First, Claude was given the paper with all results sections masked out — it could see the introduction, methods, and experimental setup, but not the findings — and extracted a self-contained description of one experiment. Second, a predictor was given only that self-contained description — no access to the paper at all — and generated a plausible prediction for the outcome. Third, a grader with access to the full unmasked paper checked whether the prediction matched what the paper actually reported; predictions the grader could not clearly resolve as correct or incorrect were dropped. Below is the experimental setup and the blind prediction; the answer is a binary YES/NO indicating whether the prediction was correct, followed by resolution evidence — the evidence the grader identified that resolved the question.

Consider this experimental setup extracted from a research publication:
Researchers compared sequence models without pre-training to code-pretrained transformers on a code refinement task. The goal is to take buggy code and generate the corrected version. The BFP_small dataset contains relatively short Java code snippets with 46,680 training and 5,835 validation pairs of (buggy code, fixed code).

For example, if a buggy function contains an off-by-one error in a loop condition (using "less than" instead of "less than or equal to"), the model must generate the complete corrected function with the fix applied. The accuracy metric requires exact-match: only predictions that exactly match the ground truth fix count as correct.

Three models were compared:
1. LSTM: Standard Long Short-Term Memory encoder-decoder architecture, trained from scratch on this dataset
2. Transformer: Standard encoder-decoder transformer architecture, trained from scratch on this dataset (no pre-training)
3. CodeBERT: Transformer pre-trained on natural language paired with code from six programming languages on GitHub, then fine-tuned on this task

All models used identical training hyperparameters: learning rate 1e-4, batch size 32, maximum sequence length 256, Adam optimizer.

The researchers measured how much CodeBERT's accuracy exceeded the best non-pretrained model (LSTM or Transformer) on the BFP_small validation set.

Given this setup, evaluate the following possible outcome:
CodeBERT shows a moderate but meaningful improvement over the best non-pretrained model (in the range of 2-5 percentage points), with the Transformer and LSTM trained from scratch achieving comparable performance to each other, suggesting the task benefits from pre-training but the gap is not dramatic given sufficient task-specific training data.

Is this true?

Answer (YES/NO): NO